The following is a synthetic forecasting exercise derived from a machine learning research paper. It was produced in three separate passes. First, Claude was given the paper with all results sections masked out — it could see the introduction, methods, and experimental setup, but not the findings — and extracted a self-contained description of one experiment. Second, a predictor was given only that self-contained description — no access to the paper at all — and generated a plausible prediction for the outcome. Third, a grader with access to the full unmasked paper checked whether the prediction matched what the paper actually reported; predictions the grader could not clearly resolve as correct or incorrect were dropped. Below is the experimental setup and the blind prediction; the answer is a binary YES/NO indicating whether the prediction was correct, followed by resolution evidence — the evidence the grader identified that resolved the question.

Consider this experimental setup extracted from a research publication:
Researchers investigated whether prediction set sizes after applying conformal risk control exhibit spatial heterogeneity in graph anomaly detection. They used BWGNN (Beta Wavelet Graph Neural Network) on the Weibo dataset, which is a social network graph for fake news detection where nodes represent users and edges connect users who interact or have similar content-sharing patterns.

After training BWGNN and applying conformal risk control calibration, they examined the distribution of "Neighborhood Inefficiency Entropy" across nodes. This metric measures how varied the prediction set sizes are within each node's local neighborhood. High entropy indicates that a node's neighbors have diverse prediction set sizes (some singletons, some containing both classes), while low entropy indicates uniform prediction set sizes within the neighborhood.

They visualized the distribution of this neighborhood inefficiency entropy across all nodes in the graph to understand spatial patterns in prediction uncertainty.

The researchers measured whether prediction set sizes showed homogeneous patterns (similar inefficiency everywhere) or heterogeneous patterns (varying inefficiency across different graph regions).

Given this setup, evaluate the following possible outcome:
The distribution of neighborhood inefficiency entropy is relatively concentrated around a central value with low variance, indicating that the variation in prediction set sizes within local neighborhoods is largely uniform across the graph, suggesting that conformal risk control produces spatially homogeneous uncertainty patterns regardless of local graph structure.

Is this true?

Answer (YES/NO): NO